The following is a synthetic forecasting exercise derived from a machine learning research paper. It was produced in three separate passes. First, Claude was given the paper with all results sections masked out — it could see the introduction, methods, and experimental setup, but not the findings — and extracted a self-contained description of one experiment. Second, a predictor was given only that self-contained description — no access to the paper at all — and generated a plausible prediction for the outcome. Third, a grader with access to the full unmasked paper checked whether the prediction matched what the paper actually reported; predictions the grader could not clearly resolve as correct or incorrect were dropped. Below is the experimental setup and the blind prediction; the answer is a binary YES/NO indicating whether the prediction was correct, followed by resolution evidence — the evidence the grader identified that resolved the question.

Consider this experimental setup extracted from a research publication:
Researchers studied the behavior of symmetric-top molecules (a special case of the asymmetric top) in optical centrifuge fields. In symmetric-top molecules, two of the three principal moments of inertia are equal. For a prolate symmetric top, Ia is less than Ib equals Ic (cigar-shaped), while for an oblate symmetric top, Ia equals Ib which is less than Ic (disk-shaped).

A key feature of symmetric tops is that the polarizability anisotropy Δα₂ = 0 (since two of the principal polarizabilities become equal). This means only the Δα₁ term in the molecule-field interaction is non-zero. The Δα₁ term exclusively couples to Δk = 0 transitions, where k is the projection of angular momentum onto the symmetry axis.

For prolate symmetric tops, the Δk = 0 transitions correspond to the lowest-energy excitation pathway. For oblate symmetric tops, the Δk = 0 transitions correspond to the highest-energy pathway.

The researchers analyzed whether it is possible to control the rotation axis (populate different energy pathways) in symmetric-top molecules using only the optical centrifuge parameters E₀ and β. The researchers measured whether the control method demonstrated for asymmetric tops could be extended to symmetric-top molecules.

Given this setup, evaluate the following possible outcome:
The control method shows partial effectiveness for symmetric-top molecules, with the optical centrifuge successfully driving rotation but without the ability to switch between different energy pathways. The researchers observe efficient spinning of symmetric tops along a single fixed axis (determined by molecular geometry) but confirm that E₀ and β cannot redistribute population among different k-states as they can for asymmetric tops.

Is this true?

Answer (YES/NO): NO